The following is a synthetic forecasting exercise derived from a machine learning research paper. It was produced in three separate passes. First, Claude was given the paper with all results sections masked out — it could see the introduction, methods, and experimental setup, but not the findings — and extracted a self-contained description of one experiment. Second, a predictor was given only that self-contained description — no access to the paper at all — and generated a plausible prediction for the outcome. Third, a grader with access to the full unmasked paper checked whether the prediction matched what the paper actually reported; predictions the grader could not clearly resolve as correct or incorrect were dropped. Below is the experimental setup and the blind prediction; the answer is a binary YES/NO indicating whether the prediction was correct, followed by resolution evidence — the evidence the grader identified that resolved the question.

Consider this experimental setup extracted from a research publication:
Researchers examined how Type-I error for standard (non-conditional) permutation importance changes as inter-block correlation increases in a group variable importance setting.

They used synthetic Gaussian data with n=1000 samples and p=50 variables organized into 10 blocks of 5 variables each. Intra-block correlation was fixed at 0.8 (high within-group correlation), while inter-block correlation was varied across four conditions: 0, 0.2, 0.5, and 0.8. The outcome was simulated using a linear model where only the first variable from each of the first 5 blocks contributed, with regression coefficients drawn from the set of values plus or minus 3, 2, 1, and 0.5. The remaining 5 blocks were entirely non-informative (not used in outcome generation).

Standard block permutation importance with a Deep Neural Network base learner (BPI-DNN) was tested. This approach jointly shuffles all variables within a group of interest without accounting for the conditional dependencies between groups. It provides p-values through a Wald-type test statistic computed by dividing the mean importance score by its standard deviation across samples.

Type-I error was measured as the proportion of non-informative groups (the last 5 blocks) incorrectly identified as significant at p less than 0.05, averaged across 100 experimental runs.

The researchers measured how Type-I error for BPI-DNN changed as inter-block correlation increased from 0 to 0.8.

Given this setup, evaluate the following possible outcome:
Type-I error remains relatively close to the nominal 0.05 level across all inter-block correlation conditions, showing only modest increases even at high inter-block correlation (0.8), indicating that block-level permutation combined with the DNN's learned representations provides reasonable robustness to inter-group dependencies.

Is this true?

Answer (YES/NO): NO